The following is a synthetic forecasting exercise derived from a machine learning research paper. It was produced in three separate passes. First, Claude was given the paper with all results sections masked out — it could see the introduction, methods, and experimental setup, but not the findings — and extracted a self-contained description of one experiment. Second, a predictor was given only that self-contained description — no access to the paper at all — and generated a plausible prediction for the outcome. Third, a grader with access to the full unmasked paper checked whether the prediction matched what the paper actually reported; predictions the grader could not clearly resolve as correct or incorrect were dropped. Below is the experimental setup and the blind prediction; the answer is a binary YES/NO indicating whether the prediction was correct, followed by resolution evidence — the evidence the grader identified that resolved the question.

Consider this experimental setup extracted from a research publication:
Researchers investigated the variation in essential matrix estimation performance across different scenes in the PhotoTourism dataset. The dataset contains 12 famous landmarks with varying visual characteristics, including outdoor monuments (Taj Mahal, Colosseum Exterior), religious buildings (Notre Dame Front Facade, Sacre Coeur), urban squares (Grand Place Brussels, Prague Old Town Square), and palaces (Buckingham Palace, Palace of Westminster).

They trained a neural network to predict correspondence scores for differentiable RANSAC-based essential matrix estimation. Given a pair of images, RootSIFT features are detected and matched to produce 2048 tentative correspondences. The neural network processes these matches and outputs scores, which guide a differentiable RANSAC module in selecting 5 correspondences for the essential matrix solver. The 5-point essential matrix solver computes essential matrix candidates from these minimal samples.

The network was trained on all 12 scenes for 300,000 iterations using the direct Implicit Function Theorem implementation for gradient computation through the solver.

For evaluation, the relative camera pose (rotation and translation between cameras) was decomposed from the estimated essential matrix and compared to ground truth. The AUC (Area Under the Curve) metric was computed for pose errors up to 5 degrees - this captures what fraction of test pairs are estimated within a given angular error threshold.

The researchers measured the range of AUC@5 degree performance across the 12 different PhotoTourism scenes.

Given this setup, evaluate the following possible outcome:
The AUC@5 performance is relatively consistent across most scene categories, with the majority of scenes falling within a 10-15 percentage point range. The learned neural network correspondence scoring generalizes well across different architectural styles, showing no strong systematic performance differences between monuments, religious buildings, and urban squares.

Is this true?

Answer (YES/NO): NO